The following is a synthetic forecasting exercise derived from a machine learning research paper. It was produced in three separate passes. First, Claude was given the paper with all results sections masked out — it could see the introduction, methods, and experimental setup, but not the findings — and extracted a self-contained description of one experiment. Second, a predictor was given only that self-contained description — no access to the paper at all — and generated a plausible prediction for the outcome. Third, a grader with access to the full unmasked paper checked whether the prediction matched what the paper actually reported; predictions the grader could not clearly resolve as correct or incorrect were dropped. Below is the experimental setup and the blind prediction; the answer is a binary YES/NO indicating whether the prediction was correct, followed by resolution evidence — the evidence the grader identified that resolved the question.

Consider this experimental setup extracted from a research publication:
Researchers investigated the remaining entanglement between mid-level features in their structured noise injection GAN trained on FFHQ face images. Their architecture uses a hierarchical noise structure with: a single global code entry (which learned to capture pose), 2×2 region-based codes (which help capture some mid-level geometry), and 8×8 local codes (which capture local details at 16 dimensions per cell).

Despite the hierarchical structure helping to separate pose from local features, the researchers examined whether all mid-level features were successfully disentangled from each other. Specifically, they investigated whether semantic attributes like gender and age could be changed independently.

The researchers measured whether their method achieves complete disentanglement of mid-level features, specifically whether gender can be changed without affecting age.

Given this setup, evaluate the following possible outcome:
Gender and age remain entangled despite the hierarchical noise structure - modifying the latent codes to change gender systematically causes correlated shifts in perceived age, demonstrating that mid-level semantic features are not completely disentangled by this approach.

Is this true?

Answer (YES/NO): YES